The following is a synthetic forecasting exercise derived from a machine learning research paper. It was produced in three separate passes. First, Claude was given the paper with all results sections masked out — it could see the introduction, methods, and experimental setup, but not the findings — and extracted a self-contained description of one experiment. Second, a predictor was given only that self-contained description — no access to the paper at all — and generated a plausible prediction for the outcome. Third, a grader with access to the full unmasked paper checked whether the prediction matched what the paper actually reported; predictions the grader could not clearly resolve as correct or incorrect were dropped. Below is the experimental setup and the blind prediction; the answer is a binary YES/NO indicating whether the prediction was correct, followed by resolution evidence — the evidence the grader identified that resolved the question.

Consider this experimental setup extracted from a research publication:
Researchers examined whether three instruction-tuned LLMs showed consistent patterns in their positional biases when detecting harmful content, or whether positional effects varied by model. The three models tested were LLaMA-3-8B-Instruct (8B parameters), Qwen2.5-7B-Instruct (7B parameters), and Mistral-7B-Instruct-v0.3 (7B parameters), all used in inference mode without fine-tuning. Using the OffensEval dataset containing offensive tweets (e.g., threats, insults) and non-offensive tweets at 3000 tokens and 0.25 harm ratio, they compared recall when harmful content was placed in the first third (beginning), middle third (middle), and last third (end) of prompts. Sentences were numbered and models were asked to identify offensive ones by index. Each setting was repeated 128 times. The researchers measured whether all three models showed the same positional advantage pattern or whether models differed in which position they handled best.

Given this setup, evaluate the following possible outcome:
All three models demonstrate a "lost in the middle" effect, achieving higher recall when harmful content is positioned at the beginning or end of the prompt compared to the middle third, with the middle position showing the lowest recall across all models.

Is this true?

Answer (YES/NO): NO